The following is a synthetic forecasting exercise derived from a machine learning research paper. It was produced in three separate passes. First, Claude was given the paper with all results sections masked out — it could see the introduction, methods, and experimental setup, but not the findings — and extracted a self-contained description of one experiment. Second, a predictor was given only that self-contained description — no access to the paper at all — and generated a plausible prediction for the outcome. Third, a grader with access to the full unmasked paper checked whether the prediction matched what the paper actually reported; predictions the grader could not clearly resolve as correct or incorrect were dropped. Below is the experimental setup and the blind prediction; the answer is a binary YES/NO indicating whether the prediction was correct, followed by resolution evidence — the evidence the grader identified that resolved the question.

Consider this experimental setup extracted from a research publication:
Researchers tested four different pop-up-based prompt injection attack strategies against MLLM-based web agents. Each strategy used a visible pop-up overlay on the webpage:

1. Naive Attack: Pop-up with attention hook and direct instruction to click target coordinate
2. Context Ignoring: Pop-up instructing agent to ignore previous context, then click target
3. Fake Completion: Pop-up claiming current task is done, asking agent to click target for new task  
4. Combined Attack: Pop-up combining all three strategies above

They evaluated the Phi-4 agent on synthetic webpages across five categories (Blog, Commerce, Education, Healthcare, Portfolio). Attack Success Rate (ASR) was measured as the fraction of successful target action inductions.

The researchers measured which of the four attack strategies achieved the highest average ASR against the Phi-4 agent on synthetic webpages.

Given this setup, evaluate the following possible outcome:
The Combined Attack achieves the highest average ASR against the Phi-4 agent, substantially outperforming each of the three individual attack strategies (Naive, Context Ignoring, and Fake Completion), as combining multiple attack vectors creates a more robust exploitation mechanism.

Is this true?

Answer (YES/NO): NO